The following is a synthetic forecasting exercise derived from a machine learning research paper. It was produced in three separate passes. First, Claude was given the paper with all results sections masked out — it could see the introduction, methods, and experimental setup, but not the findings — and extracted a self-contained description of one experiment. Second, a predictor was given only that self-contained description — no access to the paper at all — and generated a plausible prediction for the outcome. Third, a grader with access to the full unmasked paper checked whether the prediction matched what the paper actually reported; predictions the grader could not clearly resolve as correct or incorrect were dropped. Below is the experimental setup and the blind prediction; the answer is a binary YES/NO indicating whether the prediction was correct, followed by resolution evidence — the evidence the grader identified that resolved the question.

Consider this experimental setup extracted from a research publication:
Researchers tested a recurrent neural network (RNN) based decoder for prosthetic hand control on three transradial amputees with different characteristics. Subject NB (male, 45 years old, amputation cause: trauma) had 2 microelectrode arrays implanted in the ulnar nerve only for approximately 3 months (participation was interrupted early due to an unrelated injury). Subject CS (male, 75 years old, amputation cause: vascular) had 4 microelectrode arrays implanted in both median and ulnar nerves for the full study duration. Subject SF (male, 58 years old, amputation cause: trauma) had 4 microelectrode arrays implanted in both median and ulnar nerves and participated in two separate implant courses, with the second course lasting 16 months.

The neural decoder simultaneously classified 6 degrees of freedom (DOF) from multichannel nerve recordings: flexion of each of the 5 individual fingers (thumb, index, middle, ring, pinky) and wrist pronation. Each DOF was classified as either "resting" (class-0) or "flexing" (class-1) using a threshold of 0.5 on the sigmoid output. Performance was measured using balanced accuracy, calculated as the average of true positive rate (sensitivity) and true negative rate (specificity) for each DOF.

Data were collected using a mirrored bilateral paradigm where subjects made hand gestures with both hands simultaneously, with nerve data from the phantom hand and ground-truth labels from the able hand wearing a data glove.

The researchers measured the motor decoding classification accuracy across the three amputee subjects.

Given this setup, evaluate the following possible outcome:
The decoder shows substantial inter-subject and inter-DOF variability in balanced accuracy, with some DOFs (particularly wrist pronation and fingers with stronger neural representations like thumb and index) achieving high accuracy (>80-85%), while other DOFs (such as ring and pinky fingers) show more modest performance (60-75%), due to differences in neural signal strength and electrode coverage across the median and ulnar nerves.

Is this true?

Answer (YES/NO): NO